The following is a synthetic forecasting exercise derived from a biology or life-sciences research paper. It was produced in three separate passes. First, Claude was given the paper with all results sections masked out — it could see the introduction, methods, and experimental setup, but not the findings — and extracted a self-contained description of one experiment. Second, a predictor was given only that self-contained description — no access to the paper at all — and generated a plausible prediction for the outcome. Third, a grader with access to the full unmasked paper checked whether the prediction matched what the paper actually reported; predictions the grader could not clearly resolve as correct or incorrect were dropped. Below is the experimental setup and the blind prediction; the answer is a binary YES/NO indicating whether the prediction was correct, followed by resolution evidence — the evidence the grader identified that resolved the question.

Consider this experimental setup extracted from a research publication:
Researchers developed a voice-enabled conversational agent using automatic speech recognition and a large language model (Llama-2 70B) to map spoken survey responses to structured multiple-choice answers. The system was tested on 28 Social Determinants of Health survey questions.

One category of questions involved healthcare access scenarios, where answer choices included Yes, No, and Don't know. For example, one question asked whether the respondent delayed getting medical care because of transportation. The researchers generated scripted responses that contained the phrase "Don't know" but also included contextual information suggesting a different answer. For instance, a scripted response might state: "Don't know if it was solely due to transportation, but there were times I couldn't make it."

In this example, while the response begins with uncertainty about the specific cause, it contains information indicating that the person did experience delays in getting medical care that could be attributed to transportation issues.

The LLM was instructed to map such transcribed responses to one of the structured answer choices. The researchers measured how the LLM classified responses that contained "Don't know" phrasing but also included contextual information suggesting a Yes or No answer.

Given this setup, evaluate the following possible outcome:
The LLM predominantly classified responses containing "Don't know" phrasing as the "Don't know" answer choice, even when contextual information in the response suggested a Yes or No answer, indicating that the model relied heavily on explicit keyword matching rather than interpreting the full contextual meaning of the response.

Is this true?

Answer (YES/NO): YES